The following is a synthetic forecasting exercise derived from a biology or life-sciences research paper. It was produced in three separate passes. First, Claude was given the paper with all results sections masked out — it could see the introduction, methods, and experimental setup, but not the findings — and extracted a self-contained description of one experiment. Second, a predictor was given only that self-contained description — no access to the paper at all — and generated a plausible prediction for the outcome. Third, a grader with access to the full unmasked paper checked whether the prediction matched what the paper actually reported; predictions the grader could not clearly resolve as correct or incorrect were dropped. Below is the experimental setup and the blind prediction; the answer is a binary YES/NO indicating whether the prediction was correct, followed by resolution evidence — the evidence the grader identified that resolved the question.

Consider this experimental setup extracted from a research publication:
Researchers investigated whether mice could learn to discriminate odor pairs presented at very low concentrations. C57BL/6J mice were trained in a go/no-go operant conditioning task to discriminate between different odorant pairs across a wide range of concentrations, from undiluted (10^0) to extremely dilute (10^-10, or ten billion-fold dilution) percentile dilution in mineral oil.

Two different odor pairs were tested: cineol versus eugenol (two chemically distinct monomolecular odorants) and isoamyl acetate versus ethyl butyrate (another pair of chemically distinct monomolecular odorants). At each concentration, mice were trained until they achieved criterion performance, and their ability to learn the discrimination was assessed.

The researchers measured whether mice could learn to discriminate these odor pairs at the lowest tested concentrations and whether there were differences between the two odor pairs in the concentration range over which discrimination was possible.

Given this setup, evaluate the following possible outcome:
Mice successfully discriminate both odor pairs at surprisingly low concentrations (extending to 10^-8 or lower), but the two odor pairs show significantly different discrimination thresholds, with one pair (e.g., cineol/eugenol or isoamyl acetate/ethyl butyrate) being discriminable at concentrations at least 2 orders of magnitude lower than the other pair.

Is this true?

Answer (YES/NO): NO